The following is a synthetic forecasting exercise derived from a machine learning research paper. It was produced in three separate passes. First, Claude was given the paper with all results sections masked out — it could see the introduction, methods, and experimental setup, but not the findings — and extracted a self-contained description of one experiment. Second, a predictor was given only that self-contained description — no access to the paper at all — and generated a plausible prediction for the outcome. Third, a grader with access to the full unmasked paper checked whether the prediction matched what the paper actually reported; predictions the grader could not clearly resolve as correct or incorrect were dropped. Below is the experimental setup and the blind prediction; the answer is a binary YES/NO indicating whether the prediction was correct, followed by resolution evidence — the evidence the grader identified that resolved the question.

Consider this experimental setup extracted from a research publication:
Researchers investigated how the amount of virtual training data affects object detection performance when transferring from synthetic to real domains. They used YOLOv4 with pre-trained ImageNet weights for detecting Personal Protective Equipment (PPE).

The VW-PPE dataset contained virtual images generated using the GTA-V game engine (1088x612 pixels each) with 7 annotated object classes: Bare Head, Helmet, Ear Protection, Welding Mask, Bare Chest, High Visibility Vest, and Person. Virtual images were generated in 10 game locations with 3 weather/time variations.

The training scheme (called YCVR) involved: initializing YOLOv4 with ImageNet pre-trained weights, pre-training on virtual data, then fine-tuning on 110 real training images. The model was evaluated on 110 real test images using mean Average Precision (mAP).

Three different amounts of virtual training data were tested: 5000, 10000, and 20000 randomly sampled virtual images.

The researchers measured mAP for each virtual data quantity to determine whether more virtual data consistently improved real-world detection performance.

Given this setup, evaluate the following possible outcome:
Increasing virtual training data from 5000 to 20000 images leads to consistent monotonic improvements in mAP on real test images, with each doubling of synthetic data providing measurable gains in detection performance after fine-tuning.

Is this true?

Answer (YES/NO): NO